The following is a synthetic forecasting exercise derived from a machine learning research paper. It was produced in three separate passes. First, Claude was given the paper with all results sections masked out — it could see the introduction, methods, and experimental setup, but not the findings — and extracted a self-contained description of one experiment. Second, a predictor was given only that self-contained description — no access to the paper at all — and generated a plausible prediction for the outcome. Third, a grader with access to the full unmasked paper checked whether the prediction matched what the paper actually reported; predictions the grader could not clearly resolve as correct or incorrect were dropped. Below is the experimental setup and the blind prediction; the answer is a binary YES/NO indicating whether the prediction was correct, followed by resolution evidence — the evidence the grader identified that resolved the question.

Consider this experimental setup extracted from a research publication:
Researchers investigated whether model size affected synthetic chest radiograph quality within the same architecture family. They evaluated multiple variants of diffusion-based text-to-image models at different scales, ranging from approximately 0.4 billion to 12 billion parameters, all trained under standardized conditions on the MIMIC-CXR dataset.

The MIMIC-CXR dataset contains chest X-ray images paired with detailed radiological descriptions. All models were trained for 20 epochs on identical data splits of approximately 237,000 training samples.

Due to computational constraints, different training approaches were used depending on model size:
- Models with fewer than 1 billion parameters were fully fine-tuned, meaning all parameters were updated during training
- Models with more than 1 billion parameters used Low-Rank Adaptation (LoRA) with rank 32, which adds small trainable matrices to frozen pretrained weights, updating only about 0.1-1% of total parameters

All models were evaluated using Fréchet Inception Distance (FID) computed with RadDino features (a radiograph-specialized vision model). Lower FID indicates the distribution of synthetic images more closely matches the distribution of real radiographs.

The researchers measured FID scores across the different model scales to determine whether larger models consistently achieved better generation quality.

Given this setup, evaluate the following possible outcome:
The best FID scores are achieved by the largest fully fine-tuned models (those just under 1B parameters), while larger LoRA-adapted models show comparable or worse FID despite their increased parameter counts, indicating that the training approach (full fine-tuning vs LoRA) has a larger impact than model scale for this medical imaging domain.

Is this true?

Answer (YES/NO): NO